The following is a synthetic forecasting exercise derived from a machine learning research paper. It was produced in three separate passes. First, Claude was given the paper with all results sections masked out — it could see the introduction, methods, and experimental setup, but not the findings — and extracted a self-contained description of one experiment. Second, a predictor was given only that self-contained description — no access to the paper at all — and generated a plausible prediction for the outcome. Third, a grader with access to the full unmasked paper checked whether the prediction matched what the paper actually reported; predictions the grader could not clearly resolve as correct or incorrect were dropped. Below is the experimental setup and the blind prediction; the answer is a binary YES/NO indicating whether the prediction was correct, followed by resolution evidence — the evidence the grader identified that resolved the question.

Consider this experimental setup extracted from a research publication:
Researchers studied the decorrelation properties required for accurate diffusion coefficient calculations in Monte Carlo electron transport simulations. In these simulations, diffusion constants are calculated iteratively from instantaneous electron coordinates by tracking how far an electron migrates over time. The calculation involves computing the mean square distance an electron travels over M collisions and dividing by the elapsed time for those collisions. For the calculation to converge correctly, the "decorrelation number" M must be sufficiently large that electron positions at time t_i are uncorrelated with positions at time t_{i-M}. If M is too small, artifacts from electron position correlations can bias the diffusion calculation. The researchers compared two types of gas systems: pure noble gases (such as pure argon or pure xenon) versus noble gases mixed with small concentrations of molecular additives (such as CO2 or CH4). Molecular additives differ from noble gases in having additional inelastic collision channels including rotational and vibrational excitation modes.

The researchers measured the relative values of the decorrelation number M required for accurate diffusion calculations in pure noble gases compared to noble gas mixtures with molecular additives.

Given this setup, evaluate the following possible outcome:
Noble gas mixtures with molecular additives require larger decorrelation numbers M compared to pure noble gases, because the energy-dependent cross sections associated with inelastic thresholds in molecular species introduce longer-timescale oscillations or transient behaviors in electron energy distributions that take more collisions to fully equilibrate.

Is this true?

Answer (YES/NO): NO